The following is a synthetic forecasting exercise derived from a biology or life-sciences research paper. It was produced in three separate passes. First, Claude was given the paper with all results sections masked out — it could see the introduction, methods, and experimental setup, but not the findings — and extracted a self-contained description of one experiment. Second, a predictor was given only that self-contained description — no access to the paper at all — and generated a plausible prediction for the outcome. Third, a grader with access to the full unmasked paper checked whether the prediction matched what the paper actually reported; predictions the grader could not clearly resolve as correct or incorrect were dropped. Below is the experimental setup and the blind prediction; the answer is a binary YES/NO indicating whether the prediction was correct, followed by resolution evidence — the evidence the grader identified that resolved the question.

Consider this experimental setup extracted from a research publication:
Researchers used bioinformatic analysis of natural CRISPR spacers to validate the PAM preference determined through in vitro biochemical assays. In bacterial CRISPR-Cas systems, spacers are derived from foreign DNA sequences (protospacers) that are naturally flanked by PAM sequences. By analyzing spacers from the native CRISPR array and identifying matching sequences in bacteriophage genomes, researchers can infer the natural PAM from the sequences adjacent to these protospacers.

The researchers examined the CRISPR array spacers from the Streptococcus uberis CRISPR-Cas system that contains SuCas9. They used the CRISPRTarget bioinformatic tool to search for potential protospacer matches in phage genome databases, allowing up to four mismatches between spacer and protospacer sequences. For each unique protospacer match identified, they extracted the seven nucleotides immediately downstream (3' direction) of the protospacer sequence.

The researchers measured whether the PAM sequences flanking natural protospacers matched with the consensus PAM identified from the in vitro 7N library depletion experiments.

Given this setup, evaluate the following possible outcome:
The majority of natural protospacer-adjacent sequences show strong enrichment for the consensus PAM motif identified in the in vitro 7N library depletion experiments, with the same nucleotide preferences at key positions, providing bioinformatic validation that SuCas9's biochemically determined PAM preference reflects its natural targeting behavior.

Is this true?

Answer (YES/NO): NO